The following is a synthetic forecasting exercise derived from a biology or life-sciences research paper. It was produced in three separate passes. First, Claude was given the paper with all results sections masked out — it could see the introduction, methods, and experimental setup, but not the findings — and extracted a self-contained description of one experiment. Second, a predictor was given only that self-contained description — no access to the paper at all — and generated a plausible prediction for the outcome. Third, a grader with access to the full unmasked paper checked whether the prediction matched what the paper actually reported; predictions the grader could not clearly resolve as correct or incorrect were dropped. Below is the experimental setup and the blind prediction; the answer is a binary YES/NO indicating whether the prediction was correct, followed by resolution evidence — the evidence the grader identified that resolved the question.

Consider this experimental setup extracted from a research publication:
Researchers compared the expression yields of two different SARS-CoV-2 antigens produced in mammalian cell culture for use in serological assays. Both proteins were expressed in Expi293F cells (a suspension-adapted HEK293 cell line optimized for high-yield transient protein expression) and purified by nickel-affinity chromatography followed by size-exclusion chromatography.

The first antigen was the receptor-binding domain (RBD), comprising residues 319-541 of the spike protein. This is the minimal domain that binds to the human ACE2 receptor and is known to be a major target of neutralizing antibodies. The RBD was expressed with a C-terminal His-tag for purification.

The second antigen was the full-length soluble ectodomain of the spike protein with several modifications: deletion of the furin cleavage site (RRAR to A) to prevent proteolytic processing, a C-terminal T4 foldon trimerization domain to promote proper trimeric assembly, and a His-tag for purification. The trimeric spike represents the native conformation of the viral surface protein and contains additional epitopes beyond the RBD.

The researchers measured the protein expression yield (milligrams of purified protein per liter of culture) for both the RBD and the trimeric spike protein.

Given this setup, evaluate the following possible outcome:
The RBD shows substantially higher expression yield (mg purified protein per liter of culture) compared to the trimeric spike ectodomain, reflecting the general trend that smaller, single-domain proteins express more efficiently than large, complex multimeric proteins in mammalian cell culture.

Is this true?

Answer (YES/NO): YES